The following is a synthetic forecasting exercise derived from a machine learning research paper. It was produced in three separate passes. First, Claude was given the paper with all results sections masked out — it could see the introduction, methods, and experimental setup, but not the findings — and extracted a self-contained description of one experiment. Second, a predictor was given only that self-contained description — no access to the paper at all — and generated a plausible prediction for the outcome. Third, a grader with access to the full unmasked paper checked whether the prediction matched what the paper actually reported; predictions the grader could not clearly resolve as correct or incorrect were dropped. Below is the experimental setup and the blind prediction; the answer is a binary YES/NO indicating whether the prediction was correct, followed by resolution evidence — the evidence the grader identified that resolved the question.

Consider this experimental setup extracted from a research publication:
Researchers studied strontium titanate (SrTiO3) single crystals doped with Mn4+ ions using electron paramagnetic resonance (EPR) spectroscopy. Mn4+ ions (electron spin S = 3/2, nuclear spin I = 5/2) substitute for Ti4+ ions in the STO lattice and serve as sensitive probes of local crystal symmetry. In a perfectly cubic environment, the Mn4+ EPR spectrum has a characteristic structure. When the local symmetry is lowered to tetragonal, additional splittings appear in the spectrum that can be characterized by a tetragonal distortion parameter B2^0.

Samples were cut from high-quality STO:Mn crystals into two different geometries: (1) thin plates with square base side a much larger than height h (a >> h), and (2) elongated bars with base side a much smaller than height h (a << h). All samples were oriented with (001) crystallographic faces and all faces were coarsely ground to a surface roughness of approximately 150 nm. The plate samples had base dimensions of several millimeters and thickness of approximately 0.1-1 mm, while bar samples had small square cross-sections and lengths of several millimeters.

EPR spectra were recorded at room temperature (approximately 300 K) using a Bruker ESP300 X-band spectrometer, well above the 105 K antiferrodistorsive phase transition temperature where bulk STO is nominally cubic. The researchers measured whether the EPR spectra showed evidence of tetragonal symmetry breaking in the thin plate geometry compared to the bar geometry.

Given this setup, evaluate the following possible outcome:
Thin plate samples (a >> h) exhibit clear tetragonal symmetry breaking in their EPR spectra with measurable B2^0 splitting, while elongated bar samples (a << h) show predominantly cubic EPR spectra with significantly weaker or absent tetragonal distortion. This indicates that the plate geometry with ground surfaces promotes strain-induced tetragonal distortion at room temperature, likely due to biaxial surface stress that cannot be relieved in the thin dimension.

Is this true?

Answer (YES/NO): NO